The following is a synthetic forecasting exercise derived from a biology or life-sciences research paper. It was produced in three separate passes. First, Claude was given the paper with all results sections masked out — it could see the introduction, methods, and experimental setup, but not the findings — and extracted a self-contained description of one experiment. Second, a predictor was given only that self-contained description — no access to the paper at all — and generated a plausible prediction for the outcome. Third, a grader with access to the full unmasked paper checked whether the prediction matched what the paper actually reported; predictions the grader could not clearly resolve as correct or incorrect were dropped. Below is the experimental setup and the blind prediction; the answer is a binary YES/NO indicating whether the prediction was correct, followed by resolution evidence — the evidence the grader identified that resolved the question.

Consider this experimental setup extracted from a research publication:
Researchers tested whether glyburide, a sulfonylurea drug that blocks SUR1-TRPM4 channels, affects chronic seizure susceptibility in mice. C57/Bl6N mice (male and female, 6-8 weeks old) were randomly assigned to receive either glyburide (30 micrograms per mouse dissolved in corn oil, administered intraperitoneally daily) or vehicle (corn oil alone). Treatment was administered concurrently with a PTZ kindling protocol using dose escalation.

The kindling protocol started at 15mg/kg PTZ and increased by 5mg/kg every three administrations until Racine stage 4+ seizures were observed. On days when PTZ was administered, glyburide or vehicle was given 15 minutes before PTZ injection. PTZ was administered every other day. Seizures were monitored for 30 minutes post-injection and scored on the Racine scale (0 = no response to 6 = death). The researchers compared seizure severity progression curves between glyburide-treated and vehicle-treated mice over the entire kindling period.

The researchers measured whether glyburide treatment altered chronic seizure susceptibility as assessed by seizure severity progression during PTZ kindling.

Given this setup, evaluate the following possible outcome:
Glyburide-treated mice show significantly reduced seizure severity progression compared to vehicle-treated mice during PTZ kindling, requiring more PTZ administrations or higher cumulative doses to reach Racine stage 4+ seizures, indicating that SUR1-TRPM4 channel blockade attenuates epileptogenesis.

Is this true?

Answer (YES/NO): YES